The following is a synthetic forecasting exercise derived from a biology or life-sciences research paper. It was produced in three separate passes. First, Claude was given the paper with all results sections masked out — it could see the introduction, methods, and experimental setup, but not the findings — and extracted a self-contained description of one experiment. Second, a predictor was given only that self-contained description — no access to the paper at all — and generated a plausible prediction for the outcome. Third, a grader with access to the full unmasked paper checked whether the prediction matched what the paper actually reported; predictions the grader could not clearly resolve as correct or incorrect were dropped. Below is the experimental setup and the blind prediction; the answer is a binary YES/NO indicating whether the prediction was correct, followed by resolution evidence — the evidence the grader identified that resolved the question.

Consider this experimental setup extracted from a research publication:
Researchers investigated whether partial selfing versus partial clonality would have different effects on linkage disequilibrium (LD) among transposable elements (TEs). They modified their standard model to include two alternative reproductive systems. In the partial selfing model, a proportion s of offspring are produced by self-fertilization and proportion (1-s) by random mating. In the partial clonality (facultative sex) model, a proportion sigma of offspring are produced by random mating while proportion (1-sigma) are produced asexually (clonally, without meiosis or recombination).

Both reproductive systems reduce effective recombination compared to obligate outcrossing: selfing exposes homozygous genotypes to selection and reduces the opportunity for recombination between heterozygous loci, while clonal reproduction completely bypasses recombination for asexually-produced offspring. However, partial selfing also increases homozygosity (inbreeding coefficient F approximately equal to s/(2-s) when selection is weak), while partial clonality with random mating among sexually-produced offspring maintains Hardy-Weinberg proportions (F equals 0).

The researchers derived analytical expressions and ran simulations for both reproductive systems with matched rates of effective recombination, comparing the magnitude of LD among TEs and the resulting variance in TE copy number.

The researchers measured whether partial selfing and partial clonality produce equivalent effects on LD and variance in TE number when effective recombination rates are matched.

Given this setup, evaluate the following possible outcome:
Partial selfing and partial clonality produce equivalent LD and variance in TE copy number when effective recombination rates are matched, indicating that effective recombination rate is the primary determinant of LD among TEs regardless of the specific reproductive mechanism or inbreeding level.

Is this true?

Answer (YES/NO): NO